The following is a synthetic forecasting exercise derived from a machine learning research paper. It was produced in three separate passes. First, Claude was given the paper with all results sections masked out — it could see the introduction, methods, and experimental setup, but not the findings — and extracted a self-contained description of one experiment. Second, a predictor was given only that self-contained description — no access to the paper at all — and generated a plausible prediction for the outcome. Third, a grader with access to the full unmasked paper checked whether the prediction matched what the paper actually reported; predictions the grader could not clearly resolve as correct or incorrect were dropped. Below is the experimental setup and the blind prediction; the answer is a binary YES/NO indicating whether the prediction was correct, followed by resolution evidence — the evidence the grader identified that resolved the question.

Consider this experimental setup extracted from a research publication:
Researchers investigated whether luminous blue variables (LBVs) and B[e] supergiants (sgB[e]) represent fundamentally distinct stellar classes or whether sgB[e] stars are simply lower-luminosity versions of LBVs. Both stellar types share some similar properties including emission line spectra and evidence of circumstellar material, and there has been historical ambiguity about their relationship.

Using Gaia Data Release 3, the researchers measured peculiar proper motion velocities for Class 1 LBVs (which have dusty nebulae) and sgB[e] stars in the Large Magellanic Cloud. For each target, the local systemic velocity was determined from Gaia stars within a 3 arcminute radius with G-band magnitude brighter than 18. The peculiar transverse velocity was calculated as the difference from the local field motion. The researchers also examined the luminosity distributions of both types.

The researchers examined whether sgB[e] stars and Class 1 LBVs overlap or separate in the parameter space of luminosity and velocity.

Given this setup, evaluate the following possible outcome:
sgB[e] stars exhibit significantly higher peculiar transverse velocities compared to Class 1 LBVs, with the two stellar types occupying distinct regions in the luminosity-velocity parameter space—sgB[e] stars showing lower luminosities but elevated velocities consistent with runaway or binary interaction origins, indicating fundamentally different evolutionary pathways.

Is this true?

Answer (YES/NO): NO